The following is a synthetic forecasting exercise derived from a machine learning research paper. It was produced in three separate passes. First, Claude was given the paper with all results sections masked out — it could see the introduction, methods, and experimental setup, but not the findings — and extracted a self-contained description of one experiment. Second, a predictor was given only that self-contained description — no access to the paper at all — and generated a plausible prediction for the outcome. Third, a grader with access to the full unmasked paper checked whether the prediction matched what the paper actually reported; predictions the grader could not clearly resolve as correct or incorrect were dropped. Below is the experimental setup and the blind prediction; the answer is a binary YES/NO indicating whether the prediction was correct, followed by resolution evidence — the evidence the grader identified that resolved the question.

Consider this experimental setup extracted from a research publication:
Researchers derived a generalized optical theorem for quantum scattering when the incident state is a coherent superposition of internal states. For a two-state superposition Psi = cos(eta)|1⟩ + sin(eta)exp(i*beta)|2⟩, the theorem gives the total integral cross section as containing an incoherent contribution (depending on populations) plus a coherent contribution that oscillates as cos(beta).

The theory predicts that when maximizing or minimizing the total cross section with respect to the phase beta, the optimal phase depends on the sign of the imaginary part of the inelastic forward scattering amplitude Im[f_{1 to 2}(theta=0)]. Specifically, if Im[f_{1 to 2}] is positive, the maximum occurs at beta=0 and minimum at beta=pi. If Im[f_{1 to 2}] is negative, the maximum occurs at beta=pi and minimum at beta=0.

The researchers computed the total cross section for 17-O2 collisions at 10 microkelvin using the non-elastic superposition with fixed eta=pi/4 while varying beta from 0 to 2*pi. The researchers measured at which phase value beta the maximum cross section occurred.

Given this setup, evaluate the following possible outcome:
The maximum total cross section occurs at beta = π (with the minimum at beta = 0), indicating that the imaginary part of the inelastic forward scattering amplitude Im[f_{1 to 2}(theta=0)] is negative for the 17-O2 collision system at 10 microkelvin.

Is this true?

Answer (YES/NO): YES